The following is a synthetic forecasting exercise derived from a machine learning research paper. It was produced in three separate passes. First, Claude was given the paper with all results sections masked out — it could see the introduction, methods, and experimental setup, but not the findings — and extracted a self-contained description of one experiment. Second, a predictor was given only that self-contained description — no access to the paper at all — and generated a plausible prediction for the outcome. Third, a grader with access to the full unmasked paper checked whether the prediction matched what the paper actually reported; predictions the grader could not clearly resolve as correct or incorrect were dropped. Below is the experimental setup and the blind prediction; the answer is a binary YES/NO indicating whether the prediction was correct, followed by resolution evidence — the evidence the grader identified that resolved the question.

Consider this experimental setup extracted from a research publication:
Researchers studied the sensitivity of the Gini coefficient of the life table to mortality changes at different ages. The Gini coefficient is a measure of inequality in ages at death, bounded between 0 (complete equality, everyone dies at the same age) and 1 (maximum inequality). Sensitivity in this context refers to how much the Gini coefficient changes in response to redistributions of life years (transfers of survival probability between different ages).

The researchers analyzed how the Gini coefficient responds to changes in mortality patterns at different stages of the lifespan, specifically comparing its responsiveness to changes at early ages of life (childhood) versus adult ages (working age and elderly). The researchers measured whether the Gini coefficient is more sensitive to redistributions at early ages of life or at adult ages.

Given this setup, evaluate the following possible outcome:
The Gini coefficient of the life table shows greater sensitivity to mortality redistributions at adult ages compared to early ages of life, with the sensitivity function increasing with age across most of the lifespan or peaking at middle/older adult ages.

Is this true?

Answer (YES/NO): YES